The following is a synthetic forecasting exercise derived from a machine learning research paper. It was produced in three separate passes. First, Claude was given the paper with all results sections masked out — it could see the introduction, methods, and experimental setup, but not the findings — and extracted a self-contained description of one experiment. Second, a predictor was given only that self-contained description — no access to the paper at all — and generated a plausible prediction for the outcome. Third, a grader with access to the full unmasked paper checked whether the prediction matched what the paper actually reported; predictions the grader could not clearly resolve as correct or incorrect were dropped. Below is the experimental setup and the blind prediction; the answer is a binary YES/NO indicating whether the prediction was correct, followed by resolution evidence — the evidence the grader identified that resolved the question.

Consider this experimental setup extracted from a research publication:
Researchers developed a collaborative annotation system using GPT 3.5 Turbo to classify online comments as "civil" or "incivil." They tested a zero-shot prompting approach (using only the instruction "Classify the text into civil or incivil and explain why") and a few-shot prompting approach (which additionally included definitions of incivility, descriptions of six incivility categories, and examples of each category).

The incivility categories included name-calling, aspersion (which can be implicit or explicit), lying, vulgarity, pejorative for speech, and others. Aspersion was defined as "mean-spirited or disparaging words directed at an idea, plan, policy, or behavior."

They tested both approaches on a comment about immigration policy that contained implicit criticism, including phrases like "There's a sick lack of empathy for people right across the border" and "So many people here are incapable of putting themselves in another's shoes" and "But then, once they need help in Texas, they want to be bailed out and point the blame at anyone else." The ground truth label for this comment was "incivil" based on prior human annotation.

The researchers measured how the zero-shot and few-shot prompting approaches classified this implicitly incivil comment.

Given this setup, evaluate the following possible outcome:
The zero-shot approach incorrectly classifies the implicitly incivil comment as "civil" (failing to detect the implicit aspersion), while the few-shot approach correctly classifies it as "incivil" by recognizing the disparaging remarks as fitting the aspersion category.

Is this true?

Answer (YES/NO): NO